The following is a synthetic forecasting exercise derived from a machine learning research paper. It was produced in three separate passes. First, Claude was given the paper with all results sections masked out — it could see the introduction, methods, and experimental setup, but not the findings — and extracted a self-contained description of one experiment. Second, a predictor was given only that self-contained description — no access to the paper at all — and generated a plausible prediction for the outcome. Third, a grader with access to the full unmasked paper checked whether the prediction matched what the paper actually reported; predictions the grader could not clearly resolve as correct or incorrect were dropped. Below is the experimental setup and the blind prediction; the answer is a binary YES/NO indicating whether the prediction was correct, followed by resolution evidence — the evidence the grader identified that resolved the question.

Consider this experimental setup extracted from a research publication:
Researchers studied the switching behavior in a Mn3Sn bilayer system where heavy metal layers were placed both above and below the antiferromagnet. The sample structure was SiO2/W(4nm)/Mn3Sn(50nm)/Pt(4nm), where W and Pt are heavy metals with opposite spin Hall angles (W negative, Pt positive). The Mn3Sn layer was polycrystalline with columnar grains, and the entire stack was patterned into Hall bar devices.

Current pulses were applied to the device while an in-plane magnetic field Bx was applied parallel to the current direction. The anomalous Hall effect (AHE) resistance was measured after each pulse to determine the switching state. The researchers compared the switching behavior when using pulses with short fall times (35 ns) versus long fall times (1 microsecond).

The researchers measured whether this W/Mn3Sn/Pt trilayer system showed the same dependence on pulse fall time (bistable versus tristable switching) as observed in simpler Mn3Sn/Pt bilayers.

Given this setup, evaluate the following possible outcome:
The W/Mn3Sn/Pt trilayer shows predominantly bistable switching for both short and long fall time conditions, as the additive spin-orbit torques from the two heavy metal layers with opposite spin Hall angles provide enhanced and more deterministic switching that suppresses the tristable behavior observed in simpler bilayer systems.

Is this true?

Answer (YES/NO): NO